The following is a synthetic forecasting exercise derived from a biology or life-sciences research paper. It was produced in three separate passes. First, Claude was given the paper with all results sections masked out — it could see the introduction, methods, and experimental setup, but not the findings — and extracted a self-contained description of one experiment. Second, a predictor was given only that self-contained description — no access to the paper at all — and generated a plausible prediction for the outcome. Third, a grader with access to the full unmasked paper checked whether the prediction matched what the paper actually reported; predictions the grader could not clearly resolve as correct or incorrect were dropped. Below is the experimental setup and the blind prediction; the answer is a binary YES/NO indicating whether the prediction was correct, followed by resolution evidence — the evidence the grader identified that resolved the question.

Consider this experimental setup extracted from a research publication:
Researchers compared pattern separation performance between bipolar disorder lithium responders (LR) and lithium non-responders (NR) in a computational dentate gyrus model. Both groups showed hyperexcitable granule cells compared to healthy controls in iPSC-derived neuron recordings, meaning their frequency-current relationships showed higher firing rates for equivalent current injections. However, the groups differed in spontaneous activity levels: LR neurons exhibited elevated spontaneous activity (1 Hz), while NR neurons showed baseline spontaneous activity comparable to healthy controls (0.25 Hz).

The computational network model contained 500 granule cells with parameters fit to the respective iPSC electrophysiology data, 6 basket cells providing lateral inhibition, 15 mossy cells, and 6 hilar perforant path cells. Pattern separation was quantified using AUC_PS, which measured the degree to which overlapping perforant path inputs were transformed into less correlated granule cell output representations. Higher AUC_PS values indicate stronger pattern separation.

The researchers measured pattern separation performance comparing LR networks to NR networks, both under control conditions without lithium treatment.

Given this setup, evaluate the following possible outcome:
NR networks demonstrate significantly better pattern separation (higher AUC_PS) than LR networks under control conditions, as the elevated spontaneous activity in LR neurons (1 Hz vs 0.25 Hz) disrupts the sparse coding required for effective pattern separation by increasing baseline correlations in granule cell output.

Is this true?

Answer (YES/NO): YES